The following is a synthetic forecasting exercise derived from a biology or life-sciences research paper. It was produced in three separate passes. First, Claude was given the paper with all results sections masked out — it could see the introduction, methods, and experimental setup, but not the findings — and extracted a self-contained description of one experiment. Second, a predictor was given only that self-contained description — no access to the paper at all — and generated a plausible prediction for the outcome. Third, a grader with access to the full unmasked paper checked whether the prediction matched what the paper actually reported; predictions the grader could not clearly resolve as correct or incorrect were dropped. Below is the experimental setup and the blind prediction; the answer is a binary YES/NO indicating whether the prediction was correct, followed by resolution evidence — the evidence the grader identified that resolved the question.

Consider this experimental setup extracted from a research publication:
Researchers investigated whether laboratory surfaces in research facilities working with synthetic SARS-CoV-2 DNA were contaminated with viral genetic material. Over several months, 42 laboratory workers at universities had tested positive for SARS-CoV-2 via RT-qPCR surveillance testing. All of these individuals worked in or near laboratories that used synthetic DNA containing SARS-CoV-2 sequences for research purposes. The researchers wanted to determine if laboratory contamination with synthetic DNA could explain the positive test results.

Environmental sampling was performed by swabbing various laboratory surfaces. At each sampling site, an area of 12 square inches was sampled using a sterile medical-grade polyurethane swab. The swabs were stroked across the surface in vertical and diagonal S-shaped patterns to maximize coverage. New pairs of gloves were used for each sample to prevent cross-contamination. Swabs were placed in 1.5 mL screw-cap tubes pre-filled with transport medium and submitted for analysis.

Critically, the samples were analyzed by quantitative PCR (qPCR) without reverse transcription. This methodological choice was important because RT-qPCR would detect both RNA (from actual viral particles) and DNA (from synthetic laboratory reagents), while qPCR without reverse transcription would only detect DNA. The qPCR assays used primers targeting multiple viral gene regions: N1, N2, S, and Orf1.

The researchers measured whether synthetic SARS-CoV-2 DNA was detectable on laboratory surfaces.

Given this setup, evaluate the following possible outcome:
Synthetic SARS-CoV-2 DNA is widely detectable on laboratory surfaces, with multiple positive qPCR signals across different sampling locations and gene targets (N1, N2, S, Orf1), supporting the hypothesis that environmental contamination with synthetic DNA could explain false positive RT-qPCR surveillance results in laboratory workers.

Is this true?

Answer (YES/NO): YES